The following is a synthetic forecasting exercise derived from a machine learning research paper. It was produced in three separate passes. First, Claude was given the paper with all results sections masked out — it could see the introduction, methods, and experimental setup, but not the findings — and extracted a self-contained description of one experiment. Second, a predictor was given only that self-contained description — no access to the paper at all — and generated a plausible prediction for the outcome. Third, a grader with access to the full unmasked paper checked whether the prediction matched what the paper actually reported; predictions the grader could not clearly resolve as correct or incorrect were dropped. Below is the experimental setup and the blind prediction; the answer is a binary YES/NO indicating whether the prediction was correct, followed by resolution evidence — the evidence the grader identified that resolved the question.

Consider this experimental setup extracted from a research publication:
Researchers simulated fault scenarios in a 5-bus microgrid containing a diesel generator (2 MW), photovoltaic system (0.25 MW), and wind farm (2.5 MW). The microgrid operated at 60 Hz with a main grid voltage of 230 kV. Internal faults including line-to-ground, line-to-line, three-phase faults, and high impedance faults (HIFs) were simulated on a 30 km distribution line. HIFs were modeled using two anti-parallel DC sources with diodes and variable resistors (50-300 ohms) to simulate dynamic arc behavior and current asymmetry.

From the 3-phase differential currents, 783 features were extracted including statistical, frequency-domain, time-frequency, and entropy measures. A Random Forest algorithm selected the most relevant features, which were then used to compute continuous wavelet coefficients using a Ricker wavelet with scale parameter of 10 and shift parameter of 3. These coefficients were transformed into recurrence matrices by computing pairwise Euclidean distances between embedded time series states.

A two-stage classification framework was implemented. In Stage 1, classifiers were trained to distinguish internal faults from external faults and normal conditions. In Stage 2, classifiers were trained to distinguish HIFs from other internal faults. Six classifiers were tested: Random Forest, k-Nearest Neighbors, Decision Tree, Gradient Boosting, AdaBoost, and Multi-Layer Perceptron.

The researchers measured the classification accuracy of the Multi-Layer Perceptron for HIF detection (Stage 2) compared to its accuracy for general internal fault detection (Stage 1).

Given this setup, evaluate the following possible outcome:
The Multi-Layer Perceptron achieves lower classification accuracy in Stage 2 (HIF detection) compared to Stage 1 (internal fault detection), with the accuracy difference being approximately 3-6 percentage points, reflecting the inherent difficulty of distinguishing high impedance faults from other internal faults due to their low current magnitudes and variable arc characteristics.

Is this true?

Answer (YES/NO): NO